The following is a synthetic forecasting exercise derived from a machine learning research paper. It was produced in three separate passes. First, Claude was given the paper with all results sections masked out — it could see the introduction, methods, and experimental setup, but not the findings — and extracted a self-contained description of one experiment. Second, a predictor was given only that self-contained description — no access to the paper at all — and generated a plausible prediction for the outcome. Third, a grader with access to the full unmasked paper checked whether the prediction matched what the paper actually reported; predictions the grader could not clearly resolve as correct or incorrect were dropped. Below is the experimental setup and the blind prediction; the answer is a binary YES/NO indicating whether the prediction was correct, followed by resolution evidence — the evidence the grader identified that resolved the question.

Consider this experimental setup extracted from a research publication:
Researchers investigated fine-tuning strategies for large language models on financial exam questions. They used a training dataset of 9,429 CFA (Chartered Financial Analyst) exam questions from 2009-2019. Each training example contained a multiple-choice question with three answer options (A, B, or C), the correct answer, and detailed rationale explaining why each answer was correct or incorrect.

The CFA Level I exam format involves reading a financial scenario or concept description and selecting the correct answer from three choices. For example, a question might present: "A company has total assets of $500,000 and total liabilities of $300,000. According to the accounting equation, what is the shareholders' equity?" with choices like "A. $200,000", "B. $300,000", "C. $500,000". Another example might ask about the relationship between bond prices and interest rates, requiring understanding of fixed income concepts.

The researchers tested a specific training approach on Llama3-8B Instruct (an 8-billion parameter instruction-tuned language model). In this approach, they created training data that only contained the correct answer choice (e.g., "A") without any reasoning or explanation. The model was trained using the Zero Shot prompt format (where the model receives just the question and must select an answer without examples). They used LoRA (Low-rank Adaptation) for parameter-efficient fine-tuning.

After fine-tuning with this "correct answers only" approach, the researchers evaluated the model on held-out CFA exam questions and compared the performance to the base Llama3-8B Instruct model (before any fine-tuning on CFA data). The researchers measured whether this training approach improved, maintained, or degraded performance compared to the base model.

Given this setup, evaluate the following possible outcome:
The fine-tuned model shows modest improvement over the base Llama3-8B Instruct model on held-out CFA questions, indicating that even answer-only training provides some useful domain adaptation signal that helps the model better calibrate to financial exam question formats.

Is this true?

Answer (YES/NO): NO